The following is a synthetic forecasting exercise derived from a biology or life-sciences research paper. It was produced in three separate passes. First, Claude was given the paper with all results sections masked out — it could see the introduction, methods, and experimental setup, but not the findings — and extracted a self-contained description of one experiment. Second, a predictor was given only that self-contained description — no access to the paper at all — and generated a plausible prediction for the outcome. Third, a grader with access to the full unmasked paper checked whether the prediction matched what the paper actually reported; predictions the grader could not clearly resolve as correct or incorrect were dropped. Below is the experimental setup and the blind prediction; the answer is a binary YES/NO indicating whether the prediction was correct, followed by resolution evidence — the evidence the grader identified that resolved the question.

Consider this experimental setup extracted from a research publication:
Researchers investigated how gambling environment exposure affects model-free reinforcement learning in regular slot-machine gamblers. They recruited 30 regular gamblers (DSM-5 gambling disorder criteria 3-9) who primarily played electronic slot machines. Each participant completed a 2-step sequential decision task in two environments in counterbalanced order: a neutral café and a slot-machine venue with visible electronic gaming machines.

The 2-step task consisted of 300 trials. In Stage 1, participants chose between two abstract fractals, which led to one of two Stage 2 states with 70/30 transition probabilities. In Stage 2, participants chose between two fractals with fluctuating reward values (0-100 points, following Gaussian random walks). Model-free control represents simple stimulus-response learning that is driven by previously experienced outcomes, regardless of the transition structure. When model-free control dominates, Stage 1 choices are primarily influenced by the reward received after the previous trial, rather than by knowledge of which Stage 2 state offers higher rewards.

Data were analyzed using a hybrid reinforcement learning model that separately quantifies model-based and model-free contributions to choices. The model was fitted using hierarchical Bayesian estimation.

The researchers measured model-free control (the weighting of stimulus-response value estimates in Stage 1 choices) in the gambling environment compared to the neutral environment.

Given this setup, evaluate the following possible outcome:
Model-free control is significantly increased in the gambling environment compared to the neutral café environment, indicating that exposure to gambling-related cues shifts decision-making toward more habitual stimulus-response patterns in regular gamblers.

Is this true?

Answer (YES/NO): NO